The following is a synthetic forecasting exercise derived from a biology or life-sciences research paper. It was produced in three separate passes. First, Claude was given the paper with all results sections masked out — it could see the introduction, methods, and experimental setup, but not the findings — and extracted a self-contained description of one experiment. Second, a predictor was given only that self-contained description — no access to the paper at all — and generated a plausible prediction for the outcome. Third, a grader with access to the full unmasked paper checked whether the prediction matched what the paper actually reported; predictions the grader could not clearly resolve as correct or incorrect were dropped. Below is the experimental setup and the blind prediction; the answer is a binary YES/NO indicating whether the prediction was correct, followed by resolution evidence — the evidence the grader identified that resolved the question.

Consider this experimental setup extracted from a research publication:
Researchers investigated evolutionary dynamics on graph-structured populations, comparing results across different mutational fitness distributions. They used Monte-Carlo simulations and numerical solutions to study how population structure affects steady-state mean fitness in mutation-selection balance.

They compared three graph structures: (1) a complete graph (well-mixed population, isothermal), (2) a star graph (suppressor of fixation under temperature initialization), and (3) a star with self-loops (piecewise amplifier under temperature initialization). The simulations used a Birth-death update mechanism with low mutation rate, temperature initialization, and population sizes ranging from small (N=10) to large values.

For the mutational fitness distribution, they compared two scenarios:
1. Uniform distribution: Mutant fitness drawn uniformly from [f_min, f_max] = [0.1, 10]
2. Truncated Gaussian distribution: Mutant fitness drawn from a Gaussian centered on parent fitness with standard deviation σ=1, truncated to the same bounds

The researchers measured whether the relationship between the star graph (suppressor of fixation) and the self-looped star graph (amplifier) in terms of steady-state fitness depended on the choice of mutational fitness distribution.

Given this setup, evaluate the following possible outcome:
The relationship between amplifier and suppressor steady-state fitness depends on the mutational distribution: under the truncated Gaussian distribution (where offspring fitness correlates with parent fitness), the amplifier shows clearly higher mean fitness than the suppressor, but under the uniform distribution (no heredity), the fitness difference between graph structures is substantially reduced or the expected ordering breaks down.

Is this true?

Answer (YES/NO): NO